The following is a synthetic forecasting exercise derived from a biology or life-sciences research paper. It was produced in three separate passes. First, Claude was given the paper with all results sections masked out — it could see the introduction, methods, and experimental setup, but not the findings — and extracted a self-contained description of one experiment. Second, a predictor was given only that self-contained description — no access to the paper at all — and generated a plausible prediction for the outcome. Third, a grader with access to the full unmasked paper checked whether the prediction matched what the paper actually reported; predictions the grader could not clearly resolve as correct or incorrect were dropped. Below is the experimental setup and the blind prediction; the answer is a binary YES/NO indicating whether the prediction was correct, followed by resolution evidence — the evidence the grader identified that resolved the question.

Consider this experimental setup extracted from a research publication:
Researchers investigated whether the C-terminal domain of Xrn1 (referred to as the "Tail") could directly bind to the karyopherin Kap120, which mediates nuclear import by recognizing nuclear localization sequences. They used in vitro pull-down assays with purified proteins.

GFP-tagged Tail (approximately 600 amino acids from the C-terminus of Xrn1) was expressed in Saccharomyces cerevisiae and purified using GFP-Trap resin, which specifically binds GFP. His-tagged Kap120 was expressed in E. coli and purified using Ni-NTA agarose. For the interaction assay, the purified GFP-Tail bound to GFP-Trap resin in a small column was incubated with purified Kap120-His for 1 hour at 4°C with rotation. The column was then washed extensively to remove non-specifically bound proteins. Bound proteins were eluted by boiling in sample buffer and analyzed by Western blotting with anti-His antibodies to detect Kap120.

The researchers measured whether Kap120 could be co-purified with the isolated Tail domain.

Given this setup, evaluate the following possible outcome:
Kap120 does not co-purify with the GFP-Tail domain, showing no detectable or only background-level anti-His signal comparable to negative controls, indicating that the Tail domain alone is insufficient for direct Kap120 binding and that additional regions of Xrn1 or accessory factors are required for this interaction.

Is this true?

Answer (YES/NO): NO